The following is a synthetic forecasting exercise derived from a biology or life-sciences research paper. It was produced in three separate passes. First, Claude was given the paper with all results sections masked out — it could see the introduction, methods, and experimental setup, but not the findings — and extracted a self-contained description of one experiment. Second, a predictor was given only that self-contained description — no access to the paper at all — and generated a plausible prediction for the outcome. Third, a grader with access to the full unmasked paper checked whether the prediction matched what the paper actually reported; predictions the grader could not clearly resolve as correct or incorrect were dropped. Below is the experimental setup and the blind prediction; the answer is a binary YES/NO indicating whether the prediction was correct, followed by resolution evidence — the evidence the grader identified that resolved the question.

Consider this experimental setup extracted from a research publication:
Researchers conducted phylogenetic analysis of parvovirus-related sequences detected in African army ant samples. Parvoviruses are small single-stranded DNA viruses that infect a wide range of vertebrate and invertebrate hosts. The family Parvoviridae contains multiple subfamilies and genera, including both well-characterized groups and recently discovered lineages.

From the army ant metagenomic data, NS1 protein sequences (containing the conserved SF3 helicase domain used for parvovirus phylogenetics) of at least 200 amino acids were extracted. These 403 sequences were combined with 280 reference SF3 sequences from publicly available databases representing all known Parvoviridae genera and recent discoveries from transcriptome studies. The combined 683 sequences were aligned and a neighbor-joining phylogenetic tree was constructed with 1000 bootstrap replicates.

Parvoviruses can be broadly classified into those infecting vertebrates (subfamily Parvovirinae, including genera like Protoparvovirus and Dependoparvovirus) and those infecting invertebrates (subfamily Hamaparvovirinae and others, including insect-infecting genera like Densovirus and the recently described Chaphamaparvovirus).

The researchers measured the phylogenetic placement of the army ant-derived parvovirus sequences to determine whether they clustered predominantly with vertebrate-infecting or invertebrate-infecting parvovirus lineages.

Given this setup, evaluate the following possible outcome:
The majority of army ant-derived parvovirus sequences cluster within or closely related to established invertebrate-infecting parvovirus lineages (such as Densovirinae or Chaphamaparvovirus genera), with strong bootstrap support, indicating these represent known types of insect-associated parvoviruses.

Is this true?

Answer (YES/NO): NO